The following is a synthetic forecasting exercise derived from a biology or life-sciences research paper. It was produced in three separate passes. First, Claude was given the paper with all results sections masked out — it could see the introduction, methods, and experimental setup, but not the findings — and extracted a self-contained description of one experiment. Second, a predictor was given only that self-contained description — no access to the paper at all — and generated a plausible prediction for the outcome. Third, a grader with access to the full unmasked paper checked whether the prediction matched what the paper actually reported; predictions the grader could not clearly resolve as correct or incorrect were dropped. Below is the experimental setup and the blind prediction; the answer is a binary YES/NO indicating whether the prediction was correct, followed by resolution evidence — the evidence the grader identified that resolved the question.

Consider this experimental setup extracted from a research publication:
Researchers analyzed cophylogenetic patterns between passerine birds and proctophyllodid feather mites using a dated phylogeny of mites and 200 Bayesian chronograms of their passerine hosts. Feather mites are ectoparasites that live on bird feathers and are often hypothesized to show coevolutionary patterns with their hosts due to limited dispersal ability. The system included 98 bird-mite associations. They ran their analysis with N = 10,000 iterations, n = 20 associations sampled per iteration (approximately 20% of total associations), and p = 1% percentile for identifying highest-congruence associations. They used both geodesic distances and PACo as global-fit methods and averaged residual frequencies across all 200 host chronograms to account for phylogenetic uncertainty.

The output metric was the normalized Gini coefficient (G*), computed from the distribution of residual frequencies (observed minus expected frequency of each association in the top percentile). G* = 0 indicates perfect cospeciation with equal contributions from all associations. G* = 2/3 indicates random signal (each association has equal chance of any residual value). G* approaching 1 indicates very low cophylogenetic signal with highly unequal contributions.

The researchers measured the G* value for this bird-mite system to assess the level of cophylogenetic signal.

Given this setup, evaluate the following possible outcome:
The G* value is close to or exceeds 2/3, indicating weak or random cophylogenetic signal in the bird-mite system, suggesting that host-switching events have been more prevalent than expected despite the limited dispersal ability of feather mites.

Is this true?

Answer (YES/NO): YES